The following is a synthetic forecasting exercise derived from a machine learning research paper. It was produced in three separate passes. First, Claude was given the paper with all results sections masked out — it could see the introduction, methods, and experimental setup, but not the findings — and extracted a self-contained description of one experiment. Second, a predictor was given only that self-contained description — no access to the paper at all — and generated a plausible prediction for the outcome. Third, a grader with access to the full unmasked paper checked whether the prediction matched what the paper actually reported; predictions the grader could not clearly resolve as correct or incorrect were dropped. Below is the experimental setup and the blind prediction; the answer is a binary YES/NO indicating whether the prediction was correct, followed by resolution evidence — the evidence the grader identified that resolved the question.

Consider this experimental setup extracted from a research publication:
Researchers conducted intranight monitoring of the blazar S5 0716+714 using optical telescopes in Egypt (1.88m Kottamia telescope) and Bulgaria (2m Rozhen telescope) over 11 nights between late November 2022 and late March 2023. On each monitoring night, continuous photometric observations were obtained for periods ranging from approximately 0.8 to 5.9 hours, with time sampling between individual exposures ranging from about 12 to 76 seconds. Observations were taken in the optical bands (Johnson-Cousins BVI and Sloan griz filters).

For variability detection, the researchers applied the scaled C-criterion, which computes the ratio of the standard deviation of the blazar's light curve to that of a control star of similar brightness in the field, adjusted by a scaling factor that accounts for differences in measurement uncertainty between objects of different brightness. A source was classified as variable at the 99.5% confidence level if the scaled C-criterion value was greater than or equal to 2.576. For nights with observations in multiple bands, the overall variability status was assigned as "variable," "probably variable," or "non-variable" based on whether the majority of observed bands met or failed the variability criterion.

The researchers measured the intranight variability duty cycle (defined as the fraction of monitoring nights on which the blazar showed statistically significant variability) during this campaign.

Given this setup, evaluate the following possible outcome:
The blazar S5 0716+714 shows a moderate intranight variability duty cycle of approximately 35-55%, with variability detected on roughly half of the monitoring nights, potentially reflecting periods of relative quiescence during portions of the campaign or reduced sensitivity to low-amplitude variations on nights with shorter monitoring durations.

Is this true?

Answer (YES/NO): NO